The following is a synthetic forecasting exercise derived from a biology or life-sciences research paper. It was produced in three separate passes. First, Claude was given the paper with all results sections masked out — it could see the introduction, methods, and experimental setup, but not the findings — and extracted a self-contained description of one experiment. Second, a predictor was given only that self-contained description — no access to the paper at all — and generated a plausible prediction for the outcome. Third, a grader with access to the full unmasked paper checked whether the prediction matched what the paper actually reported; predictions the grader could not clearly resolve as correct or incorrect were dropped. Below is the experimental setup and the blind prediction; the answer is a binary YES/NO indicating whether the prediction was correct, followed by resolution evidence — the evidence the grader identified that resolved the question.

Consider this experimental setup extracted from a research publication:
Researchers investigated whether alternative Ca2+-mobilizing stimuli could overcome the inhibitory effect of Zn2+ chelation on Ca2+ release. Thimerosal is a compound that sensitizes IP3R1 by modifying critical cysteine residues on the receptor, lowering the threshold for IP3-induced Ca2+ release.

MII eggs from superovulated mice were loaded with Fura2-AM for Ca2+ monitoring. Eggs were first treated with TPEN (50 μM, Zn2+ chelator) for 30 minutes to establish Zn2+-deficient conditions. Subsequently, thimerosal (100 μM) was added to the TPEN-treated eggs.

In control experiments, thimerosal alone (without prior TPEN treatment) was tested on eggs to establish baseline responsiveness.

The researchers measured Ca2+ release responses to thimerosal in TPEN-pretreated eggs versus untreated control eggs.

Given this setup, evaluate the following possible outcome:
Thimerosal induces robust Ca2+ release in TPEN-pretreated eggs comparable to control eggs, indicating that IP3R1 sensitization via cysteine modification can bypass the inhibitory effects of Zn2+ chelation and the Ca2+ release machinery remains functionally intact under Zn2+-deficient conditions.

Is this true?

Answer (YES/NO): NO